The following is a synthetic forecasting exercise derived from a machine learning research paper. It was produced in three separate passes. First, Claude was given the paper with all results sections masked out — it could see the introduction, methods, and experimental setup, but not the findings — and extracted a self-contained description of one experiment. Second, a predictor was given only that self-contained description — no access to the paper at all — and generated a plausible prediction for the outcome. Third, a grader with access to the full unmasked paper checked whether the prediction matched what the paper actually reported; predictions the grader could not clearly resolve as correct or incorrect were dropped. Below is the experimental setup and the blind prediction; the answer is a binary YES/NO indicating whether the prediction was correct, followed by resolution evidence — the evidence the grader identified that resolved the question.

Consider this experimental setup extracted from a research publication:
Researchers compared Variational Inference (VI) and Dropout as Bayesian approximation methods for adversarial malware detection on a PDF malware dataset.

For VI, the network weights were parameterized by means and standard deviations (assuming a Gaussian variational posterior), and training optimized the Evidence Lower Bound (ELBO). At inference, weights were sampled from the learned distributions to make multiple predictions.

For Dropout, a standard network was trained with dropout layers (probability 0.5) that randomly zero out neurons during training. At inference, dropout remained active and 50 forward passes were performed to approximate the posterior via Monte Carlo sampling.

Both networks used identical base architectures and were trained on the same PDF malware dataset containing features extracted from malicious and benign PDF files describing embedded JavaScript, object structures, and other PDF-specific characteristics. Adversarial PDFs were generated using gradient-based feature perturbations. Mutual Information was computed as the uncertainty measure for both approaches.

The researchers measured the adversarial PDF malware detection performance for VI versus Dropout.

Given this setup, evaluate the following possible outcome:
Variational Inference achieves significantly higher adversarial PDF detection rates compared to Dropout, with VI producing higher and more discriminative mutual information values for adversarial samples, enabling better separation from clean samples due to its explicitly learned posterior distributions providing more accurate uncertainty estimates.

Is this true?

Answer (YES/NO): YES